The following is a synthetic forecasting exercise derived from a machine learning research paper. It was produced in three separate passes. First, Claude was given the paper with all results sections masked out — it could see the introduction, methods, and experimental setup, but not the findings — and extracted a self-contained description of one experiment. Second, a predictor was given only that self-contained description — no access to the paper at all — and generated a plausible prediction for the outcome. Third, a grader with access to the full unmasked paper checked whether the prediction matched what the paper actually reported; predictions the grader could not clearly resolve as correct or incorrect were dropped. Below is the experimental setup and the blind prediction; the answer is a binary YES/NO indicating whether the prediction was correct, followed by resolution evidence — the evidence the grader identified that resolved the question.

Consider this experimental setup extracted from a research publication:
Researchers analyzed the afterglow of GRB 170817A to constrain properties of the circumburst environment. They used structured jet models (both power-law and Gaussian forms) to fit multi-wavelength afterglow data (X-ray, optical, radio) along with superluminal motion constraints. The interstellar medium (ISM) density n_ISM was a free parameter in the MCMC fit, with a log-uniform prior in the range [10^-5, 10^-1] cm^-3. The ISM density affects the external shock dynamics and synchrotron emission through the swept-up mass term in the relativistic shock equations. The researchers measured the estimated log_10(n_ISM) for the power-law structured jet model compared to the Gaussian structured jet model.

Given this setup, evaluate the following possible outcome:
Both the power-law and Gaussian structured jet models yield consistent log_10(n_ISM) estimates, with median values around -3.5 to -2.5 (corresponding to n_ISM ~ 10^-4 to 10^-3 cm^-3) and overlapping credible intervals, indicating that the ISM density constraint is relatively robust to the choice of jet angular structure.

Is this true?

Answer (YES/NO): NO